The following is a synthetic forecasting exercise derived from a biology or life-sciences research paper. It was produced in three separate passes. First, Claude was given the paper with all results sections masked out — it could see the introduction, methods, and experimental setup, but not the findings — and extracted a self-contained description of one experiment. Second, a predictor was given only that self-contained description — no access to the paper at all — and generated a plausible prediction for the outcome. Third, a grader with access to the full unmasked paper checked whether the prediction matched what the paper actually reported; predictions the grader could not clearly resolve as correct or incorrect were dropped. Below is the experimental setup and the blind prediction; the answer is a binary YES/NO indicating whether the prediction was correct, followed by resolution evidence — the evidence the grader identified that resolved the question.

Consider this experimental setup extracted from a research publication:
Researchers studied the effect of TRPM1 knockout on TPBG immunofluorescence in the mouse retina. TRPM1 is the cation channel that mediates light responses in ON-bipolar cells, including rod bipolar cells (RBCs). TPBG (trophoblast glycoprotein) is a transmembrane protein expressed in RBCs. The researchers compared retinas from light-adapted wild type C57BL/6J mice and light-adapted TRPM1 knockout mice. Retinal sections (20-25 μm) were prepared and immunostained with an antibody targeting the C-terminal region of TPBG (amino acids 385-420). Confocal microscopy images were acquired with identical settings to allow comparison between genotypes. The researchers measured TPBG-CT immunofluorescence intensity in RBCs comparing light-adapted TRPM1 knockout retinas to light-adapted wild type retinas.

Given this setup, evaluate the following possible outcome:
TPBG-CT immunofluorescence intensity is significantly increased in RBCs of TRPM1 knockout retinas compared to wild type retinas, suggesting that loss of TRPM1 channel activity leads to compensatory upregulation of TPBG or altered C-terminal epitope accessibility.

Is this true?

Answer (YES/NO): NO